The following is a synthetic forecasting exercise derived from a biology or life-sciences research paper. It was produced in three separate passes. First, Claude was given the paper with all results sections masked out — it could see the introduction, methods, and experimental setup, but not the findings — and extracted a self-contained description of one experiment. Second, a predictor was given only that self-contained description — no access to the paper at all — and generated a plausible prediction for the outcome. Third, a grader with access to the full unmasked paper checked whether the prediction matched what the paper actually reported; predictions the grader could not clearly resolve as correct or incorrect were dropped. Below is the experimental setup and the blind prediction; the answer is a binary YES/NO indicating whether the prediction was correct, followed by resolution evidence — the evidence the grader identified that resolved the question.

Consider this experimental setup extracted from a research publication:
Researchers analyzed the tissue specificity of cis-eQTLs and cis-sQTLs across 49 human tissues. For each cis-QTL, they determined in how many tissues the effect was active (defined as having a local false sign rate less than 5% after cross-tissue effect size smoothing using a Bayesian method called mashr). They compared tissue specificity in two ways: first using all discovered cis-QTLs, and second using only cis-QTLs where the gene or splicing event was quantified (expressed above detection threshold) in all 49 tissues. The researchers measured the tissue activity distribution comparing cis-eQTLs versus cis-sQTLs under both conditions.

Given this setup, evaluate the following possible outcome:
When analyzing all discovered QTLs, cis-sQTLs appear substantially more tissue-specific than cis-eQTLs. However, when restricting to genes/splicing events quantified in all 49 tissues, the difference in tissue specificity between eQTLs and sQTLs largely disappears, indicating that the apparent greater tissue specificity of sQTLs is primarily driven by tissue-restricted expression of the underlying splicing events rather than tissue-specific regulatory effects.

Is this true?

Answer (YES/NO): NO